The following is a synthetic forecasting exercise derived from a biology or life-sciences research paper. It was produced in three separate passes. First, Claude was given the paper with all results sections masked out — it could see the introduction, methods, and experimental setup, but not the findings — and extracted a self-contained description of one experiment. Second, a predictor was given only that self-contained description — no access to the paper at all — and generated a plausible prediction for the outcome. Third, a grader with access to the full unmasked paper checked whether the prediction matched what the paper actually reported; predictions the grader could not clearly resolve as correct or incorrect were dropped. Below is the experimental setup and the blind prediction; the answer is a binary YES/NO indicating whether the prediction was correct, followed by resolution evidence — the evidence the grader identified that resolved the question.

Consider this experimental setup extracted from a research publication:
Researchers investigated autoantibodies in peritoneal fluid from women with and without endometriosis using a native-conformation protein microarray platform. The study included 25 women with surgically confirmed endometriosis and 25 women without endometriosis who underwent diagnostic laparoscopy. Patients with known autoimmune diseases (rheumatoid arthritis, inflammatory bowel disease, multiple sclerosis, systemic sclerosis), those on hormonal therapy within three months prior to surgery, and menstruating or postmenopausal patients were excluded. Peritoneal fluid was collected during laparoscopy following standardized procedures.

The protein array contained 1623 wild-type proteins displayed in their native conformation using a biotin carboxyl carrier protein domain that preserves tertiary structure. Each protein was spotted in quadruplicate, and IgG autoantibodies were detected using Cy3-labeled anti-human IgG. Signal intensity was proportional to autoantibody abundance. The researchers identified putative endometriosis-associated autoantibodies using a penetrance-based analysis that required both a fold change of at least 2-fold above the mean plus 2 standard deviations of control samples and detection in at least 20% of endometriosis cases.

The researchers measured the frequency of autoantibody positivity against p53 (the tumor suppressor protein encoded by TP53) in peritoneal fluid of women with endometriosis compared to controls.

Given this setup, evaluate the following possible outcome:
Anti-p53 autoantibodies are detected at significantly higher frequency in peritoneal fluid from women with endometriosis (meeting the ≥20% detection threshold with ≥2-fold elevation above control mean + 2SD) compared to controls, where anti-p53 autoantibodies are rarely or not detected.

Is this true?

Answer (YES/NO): YES